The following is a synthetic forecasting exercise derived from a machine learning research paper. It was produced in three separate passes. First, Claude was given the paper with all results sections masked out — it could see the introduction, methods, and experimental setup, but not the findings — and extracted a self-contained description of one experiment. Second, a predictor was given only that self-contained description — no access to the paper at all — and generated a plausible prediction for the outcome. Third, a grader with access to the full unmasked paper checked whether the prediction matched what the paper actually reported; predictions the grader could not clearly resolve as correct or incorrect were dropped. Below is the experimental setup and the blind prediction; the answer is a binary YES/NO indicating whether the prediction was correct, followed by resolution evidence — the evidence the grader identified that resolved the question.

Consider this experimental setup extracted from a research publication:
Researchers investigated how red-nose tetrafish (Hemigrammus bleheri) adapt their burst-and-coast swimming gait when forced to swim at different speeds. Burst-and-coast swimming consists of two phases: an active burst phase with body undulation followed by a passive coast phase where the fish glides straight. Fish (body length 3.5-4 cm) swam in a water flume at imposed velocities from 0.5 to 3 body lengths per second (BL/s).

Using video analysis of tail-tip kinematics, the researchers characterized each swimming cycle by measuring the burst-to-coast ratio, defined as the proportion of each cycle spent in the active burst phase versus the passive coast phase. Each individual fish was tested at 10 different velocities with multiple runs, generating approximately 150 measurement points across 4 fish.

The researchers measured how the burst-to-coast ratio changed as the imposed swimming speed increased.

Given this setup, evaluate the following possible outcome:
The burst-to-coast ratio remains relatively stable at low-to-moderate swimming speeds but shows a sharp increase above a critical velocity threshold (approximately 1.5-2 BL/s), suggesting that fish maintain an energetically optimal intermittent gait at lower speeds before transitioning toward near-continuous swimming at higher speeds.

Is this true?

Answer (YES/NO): NO